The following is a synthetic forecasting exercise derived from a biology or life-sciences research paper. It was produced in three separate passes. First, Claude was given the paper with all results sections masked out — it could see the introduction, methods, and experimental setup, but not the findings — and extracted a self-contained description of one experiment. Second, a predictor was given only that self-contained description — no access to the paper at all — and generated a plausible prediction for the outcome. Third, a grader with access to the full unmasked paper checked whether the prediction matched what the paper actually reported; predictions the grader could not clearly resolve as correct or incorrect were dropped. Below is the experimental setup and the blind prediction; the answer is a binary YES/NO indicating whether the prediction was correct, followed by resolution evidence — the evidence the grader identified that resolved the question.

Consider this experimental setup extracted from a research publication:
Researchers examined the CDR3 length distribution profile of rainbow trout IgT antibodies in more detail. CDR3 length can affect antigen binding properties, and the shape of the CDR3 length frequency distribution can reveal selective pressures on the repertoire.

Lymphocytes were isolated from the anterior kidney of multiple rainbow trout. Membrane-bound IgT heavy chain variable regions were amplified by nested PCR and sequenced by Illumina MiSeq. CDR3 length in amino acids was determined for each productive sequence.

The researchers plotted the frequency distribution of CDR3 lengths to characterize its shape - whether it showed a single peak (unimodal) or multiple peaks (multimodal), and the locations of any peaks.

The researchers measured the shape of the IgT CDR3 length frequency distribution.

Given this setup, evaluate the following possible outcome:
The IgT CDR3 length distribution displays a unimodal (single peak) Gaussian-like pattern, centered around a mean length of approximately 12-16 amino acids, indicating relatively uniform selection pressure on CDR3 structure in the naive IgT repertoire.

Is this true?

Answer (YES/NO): NO